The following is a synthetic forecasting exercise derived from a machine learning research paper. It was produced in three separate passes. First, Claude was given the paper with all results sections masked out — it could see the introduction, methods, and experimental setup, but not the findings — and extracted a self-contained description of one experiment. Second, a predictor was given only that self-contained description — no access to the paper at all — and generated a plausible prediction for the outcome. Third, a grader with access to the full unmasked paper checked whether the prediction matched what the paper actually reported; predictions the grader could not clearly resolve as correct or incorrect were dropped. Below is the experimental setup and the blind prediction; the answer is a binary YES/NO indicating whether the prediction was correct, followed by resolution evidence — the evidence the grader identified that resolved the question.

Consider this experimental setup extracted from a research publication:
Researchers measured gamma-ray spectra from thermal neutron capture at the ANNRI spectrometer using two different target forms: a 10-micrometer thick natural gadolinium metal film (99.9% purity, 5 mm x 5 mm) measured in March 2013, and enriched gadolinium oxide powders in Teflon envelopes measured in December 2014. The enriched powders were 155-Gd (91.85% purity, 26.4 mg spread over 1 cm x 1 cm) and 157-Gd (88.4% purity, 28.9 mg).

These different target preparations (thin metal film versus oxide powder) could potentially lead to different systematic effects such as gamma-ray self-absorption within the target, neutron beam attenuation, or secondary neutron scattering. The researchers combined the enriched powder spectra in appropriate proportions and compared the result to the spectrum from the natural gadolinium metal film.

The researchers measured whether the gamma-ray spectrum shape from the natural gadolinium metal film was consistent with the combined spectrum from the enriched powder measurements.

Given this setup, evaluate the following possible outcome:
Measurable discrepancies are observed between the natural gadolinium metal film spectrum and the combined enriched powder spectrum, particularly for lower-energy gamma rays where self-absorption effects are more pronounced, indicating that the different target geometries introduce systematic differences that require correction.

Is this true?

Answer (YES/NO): NO